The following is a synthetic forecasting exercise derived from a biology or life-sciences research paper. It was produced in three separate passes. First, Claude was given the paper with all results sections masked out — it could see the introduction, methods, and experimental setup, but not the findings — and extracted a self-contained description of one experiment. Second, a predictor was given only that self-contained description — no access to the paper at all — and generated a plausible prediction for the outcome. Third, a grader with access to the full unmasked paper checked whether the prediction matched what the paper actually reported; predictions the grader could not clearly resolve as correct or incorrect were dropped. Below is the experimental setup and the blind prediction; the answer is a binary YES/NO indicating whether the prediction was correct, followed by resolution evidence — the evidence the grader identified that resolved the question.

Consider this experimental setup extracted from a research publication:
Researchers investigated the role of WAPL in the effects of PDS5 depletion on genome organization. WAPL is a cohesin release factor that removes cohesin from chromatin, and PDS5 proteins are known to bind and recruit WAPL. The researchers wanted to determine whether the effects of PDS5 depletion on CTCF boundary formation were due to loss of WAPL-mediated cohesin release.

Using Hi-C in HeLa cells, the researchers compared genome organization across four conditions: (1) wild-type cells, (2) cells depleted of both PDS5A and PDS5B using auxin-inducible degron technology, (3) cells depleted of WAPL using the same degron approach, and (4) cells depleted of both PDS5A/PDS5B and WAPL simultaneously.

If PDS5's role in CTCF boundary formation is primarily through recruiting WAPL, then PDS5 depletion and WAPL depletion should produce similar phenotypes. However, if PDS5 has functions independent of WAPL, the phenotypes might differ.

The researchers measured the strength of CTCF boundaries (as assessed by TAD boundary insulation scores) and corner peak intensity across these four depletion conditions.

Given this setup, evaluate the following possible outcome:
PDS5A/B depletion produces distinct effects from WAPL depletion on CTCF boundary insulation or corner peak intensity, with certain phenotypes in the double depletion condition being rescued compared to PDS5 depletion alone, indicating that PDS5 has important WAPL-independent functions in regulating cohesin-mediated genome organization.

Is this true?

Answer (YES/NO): YES